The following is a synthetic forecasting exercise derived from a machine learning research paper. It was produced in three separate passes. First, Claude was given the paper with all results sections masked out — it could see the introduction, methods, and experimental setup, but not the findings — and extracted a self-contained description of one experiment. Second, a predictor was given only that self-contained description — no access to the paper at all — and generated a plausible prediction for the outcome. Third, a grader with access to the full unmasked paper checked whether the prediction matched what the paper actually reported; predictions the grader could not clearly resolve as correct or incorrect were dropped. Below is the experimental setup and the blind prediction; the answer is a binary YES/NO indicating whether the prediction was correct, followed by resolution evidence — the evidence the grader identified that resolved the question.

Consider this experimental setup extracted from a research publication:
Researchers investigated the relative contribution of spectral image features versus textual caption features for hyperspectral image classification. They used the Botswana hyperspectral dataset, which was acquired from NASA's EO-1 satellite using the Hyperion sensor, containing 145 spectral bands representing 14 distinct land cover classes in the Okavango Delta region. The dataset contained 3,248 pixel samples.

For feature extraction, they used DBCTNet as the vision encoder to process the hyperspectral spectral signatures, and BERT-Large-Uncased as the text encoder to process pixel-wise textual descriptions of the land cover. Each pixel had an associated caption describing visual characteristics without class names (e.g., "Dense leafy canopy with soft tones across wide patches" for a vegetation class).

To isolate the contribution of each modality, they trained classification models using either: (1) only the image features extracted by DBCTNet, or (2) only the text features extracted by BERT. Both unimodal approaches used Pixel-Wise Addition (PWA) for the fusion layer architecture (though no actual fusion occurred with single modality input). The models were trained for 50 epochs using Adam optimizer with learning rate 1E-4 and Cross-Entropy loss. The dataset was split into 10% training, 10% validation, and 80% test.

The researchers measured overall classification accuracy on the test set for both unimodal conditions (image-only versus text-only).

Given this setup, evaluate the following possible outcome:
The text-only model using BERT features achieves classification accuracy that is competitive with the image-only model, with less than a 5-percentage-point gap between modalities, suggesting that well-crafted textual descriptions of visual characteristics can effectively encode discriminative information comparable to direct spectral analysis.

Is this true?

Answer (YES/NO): YES